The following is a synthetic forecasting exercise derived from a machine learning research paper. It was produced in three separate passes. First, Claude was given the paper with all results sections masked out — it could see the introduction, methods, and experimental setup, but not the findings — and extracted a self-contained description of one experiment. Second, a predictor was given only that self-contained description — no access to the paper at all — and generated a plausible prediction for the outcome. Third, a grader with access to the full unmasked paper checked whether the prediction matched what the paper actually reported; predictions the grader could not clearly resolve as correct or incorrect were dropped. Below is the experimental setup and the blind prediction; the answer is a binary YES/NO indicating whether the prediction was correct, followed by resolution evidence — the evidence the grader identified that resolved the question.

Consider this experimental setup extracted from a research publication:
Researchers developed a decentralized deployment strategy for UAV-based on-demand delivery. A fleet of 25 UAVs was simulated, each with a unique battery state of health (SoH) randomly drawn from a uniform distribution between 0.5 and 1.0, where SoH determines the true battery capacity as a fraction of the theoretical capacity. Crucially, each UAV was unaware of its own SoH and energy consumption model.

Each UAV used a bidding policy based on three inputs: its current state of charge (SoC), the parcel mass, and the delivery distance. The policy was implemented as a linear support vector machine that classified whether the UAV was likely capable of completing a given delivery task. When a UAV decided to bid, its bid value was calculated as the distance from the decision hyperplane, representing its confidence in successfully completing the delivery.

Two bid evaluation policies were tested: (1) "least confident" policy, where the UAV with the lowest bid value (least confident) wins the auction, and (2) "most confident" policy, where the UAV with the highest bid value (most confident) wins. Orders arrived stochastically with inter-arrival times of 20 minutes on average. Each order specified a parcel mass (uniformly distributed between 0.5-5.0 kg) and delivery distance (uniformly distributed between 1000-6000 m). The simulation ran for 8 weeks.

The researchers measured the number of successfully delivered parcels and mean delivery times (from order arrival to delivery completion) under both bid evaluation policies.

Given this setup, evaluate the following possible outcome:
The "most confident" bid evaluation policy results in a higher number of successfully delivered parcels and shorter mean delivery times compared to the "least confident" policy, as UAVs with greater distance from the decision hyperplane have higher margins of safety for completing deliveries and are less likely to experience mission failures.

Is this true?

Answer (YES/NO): NO